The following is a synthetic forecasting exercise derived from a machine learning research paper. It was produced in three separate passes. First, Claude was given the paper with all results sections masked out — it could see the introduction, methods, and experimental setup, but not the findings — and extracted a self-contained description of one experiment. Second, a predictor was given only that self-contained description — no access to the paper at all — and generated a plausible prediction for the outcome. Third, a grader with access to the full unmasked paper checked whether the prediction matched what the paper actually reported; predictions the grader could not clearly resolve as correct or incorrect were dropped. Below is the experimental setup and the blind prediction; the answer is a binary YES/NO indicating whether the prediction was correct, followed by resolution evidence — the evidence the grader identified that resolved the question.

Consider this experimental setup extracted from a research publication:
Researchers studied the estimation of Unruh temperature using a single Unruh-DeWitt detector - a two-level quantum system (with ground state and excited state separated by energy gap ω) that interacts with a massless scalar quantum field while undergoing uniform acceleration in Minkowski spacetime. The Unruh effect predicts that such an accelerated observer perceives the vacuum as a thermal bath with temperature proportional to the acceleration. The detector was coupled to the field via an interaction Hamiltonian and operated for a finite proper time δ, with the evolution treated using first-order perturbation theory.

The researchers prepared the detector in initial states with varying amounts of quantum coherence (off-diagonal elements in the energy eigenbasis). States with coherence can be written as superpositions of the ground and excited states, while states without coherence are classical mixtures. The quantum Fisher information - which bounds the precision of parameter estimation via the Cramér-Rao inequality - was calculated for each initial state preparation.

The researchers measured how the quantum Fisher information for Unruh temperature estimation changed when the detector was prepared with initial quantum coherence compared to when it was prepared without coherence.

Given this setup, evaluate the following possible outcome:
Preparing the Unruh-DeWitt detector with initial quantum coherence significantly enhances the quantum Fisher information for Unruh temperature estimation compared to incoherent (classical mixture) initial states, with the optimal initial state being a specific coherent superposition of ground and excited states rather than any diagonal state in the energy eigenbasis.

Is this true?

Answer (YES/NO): NO